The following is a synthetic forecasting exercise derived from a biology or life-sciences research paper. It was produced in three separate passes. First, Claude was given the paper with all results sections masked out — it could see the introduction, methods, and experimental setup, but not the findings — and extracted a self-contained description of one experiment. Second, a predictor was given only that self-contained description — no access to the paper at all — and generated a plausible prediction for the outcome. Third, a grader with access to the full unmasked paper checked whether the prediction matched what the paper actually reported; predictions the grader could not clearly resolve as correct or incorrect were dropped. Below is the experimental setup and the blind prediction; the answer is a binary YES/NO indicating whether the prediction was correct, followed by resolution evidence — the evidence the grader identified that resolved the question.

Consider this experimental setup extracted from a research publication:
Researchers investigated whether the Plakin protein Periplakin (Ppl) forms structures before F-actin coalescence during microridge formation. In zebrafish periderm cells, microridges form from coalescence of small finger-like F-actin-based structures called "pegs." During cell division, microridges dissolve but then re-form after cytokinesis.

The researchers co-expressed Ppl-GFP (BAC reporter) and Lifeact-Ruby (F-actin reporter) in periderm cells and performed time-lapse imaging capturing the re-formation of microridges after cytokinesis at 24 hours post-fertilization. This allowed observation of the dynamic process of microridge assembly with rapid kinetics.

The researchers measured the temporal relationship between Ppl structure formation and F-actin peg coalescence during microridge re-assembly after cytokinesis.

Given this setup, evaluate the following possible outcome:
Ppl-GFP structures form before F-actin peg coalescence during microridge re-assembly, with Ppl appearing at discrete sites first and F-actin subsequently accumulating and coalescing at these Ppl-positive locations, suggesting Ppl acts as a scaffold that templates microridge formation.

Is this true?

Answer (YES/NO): YES